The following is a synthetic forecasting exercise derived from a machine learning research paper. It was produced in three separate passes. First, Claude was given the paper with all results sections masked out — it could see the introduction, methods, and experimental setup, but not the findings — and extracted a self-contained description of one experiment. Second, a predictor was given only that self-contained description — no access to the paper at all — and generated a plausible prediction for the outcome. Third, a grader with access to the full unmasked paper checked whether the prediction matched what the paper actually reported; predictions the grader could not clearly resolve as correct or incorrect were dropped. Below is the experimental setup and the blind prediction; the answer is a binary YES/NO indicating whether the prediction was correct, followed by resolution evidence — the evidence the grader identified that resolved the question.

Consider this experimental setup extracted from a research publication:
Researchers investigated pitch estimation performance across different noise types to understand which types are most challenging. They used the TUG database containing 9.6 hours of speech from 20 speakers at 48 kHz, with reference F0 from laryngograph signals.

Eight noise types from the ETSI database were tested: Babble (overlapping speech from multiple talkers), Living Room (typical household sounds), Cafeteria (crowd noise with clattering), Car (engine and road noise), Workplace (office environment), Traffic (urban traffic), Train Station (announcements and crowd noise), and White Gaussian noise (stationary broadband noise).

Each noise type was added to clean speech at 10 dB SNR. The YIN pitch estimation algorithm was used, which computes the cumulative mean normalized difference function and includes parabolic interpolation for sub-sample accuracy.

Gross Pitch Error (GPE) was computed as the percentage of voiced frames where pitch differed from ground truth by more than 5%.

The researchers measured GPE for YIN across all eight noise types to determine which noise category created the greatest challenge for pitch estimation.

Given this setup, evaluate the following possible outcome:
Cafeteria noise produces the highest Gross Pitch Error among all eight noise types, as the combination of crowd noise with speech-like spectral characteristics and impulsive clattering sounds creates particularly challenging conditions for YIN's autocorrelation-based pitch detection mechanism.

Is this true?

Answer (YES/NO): NO